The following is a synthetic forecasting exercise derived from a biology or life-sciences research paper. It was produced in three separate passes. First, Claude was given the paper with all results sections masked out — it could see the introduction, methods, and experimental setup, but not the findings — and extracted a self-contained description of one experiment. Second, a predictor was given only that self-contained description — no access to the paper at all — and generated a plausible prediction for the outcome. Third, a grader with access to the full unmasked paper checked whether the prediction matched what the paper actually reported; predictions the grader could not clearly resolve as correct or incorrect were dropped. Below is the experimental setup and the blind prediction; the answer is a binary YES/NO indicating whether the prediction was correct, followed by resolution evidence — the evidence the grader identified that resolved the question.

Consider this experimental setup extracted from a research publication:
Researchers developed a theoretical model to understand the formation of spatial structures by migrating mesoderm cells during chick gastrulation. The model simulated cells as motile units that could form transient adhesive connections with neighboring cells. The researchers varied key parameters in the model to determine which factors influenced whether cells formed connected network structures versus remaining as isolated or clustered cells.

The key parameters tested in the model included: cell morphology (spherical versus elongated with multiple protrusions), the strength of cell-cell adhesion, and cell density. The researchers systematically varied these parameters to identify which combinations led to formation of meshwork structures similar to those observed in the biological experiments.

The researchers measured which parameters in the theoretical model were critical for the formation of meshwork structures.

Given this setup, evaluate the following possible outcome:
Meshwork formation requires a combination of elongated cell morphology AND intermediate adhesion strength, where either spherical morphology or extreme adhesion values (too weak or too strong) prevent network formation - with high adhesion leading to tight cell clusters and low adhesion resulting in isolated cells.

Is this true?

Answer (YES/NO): NO